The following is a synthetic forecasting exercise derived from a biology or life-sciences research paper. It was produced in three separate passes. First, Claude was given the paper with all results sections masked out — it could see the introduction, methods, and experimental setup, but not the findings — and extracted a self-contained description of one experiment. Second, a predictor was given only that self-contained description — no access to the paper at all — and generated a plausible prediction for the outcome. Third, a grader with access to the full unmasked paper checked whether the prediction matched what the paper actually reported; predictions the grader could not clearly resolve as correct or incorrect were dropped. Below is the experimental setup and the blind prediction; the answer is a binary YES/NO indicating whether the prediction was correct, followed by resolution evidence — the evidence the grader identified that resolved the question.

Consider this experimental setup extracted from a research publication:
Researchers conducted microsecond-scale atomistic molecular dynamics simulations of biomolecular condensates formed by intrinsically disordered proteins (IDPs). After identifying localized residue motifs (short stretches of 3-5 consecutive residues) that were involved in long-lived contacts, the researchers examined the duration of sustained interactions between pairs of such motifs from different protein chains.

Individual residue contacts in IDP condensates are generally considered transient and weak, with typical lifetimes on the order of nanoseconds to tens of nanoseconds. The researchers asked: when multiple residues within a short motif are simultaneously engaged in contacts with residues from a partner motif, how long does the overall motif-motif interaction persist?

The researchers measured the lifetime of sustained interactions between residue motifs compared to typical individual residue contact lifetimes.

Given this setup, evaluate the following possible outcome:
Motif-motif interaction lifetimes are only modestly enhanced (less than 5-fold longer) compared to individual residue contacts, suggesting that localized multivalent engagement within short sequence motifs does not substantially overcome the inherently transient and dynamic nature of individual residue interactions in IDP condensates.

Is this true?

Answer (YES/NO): NO